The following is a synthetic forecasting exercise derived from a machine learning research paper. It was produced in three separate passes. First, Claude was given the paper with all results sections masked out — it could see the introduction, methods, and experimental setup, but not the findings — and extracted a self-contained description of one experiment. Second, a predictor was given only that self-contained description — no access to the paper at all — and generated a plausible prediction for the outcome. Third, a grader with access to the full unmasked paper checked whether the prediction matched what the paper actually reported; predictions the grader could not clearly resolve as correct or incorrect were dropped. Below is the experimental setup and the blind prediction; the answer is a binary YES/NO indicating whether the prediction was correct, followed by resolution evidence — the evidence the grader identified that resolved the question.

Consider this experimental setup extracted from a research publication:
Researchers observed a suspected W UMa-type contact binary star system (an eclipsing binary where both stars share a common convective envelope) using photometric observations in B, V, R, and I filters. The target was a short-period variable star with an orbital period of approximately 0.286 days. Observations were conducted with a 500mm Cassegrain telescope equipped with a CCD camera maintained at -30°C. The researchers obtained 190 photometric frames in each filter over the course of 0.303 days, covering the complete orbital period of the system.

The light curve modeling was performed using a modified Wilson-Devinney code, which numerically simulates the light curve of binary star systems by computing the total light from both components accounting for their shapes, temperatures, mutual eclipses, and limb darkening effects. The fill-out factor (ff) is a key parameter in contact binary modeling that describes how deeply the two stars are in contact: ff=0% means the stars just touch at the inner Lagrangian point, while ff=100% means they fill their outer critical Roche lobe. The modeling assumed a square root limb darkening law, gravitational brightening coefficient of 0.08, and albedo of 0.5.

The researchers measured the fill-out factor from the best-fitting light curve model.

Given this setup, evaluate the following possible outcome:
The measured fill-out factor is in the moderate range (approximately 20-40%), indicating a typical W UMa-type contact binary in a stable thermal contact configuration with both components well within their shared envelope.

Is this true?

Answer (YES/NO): NO